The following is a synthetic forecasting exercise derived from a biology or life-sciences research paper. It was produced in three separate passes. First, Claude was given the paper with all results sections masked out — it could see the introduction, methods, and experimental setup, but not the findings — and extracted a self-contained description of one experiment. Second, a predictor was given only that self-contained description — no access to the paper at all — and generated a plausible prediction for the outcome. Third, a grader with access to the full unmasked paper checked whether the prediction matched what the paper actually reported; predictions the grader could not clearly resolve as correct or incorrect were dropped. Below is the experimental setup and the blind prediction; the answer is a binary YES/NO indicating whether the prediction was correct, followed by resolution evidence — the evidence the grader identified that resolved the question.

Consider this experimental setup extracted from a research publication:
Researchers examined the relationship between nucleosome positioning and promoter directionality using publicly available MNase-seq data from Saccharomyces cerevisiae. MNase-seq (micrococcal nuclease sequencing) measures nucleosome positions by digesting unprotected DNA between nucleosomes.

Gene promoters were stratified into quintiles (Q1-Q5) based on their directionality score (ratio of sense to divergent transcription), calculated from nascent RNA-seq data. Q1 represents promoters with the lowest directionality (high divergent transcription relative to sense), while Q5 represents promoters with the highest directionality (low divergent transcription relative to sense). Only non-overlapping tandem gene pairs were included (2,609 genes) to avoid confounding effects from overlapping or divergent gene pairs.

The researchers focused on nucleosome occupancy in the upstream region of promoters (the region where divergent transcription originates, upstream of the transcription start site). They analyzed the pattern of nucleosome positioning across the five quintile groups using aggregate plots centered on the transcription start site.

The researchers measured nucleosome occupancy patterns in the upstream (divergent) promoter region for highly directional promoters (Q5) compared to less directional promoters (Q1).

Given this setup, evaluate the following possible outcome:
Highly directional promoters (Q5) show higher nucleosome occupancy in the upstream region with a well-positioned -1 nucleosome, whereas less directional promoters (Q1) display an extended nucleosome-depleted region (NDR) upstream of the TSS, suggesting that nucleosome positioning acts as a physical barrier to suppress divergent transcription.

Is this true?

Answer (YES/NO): NO